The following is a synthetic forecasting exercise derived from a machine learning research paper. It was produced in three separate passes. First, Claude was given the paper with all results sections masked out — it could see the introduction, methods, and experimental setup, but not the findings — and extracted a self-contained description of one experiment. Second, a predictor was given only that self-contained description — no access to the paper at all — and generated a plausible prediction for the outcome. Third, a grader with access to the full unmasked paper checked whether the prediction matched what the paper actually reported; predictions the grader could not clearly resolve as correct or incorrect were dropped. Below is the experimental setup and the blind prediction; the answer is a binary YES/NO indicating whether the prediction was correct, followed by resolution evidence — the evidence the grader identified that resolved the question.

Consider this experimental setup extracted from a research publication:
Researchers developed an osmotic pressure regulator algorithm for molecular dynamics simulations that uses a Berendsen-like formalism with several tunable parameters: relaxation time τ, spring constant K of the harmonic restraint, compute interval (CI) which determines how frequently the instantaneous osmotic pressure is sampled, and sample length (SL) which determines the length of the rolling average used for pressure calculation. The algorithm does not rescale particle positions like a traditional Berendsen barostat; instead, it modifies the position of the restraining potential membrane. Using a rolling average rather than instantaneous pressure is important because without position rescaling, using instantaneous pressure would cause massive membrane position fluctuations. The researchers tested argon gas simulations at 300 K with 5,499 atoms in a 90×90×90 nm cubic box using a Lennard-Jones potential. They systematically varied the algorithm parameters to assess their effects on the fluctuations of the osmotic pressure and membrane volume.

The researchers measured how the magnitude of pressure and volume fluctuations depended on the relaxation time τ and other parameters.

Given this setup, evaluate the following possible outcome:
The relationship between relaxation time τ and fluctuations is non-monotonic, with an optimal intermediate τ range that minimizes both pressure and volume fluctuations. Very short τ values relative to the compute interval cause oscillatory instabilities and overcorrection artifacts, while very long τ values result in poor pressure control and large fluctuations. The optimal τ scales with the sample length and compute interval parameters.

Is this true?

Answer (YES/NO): NO